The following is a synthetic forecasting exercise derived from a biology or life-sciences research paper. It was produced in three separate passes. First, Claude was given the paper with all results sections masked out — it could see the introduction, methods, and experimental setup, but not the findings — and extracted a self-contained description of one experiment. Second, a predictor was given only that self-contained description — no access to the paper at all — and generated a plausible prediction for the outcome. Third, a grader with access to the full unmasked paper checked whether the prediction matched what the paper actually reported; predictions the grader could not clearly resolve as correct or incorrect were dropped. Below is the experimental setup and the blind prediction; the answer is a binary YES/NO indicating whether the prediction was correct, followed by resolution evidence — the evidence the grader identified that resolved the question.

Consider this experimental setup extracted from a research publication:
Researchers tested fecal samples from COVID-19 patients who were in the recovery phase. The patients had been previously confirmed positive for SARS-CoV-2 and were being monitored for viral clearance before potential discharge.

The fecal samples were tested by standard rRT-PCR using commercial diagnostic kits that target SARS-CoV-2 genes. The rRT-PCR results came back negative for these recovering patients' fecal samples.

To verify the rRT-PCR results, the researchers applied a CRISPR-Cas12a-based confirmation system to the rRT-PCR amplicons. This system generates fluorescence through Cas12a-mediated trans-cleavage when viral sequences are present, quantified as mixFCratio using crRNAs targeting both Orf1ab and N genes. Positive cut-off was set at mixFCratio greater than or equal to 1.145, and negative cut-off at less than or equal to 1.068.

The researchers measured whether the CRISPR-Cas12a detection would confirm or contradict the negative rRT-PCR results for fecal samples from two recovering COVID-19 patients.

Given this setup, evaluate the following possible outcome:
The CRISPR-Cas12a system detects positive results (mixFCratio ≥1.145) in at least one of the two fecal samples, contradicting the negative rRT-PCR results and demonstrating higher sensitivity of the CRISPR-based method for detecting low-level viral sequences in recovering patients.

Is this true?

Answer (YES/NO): YES